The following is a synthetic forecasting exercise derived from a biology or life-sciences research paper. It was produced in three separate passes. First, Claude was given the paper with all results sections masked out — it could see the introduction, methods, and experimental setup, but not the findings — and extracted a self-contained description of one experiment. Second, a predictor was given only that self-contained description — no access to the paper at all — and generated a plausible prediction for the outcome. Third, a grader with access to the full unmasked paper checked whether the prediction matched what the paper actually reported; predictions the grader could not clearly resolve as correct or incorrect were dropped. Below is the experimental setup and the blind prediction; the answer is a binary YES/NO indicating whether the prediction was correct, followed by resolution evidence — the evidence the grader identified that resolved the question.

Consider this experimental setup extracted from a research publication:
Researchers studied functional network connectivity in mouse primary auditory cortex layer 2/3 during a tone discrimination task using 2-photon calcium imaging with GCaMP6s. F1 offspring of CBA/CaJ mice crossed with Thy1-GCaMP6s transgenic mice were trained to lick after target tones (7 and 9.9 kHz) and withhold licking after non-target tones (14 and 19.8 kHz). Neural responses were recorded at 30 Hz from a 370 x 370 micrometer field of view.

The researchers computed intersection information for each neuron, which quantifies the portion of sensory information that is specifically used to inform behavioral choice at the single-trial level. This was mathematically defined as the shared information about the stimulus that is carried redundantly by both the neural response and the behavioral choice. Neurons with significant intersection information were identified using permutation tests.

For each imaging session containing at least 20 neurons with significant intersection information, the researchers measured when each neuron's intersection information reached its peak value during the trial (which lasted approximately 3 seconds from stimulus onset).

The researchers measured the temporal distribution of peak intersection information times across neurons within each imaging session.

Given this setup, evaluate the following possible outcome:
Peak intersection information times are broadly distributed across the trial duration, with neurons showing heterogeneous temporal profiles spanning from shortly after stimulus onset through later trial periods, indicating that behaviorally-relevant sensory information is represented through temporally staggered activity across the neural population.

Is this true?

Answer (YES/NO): YES